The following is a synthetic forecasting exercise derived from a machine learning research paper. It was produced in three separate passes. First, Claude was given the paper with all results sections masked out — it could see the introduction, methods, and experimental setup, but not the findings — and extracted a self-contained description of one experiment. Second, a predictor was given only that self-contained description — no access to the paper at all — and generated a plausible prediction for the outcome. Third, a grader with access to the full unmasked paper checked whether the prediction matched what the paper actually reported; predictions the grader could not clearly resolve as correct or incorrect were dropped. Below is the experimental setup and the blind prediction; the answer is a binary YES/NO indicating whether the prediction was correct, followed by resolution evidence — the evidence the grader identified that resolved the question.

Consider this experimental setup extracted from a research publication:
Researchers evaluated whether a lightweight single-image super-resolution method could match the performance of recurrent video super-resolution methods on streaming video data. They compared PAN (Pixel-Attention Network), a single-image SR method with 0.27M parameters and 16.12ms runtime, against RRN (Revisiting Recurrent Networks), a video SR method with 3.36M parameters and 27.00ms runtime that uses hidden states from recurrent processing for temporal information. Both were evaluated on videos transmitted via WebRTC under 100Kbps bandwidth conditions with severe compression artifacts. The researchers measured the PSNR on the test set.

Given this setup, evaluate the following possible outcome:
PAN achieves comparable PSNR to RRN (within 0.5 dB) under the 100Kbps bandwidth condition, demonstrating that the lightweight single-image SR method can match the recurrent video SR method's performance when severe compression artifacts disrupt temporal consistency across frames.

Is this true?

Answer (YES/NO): YES